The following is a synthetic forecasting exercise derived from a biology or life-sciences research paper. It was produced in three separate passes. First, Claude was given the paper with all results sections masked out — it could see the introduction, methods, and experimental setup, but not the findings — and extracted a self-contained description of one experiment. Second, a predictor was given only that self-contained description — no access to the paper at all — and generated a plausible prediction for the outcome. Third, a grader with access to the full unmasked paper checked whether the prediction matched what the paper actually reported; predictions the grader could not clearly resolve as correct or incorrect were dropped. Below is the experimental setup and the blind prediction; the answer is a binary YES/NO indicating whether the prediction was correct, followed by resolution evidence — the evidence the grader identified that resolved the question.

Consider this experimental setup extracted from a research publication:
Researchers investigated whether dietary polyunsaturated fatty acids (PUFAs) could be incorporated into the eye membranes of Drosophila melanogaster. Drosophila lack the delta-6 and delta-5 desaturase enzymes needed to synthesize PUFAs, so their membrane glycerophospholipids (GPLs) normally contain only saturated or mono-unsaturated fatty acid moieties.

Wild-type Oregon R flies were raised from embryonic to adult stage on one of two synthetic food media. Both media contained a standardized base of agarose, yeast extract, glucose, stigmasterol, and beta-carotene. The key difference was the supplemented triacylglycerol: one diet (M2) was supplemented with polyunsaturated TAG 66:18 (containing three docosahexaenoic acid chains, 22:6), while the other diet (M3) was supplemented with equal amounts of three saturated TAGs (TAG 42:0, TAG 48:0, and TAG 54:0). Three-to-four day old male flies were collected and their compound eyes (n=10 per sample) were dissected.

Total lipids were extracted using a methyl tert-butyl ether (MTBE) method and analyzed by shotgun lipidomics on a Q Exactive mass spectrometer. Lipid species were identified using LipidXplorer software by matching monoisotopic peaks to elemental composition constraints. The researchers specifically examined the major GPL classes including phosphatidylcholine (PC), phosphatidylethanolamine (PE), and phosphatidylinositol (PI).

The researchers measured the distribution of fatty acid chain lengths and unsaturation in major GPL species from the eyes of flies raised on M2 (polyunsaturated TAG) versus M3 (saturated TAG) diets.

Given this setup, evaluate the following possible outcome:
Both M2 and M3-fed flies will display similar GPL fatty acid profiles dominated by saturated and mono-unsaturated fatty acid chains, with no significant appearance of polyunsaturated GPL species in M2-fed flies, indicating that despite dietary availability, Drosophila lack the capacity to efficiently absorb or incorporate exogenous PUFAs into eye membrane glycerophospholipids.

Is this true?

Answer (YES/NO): NO